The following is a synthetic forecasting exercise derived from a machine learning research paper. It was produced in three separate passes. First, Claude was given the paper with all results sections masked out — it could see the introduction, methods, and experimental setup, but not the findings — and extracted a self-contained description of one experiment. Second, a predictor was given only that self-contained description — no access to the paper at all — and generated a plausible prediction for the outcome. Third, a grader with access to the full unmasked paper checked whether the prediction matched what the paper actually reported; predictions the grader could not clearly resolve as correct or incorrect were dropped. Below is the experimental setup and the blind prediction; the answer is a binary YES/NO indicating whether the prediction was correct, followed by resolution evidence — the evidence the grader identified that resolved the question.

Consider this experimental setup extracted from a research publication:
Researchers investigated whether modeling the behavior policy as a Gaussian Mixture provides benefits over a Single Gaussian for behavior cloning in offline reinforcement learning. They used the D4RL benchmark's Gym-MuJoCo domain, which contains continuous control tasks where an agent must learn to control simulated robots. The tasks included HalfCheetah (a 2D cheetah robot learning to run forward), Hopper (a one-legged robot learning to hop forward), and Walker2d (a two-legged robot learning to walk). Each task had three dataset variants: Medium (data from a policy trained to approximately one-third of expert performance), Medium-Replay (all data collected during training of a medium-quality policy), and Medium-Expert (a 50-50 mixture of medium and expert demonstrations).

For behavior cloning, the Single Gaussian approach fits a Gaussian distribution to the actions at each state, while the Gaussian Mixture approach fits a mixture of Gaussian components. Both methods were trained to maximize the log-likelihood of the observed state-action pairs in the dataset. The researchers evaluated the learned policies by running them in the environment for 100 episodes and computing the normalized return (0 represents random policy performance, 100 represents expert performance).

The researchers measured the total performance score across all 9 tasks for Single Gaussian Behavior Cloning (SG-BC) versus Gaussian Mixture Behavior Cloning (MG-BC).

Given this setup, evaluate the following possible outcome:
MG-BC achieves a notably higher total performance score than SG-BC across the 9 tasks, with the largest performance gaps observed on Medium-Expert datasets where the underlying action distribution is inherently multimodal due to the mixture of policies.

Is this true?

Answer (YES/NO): YES